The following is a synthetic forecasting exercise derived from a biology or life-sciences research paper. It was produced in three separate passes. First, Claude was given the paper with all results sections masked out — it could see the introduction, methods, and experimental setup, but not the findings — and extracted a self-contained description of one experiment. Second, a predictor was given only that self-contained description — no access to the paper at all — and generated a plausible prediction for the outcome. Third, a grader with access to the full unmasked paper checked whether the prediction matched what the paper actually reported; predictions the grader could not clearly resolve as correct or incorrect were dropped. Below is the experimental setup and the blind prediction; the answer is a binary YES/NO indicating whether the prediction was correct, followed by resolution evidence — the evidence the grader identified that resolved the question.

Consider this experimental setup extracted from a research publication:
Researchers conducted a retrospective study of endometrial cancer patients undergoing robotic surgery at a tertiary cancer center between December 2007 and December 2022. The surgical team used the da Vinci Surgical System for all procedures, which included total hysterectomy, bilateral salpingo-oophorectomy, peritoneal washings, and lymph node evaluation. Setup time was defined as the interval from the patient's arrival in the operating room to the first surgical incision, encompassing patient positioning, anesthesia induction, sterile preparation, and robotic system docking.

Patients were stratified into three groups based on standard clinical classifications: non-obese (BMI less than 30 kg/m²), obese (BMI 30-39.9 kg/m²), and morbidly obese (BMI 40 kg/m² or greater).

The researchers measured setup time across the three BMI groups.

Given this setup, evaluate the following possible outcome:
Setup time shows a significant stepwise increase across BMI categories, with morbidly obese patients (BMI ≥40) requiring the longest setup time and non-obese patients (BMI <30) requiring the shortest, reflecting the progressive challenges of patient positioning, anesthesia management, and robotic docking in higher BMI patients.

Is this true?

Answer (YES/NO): NO